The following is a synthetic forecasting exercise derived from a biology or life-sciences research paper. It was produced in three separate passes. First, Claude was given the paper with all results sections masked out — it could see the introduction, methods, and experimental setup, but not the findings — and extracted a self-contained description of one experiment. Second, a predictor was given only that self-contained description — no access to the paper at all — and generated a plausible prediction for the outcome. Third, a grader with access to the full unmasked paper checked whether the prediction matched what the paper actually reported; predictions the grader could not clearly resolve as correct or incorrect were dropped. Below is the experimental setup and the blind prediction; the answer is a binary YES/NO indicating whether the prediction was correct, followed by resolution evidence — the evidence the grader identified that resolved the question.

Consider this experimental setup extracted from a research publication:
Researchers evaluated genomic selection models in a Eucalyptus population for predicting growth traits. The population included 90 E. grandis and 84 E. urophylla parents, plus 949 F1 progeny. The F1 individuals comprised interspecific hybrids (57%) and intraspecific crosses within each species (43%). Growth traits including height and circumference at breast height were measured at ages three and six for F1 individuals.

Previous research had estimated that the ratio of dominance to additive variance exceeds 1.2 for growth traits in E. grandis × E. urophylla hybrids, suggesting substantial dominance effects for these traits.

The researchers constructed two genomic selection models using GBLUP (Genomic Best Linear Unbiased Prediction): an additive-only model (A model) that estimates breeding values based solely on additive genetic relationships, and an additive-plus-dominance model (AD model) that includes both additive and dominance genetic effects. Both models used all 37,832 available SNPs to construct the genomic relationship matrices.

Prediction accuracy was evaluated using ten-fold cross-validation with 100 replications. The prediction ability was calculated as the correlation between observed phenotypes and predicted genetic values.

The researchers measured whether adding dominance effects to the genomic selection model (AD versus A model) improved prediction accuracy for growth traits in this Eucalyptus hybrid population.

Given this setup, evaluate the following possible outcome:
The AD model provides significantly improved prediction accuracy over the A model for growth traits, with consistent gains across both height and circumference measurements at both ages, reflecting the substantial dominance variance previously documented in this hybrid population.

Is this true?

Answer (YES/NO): NO